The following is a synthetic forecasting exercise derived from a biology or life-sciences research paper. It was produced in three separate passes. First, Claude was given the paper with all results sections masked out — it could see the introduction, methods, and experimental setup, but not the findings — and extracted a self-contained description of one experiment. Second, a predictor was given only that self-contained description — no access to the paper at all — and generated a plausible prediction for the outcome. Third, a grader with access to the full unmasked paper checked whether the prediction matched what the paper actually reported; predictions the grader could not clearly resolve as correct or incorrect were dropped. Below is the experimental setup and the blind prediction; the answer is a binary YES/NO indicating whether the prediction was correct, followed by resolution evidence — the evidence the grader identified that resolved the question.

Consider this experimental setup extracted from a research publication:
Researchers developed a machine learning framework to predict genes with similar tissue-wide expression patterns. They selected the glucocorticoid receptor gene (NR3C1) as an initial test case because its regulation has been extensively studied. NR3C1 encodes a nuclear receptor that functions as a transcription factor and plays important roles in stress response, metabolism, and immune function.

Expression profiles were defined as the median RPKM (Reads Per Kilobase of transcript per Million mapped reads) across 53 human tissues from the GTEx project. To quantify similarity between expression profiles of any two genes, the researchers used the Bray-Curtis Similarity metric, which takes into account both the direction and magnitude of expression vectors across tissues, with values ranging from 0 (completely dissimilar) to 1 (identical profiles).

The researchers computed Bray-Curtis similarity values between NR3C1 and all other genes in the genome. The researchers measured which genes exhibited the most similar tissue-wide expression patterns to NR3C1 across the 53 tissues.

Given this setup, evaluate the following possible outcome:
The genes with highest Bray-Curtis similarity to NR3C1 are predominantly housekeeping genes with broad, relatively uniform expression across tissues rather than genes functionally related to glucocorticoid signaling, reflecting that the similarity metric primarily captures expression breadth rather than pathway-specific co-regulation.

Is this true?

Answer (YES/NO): NO